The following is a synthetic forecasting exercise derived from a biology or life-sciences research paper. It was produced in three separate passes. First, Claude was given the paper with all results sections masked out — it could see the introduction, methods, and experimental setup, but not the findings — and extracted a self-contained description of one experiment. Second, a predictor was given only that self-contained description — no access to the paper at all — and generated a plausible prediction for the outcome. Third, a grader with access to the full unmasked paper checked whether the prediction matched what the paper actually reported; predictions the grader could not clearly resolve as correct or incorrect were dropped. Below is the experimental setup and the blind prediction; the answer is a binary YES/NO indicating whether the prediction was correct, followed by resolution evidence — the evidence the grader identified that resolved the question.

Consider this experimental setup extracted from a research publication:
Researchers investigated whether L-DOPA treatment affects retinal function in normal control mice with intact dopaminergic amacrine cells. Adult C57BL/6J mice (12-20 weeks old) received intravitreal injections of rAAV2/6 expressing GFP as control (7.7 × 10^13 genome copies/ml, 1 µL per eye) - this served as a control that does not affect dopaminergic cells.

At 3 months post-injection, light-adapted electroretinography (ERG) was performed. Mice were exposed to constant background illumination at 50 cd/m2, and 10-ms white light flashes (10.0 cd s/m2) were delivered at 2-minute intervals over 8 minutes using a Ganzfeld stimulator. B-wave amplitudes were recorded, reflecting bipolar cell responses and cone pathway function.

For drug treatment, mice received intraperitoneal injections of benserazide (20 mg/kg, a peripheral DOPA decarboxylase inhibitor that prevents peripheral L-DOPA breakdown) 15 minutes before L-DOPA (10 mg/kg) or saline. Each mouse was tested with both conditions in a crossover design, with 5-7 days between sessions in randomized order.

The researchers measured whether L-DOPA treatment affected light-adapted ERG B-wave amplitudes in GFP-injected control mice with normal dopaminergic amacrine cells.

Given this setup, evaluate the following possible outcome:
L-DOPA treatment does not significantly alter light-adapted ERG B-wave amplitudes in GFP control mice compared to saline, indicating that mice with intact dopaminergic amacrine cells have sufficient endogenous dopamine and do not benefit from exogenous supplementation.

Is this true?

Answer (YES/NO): YES